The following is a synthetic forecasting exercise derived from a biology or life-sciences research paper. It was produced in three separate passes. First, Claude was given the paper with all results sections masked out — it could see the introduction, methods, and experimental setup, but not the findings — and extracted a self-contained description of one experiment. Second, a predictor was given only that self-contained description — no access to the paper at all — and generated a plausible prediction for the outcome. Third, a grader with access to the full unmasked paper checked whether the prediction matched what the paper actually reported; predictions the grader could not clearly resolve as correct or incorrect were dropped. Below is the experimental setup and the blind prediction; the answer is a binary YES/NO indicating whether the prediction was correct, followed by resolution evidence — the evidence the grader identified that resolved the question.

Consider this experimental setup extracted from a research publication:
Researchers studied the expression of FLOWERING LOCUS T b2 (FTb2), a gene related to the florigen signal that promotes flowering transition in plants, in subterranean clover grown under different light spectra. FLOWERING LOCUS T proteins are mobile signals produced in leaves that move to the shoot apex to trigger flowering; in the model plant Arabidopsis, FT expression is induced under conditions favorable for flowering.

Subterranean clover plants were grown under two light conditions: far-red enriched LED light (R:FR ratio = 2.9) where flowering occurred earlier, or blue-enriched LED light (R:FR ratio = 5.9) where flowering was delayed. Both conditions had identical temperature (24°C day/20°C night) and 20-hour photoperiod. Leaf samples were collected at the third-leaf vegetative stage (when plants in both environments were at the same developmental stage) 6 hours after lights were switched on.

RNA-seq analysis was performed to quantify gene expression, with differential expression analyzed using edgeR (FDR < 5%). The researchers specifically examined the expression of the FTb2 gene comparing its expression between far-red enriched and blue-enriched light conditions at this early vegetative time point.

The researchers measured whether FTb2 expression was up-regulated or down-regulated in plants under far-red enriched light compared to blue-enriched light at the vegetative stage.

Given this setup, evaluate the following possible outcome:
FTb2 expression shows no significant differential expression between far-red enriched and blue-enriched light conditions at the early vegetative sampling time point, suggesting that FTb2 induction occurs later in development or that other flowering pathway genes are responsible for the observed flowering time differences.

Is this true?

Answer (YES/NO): NO